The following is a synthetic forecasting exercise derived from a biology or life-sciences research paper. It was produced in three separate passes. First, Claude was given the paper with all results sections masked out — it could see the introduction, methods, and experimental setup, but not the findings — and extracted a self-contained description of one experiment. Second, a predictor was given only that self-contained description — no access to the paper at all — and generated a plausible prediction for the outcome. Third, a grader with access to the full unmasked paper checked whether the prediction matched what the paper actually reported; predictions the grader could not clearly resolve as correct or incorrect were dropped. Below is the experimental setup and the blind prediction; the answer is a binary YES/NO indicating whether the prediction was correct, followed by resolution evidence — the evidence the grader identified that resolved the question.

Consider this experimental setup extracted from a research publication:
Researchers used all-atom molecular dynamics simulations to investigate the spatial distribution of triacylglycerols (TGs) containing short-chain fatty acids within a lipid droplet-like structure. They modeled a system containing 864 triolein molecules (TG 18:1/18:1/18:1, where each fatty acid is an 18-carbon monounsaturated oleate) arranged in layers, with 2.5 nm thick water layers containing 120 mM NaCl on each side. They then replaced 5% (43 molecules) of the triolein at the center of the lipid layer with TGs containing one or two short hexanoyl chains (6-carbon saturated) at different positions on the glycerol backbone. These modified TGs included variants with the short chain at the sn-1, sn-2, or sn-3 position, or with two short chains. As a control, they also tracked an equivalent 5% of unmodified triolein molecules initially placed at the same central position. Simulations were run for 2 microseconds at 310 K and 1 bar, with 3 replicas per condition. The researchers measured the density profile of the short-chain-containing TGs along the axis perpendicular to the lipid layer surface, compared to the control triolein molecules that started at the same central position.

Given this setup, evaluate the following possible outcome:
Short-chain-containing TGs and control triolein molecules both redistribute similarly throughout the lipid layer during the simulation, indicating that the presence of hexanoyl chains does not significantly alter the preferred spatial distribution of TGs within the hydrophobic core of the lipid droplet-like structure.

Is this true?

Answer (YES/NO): NO